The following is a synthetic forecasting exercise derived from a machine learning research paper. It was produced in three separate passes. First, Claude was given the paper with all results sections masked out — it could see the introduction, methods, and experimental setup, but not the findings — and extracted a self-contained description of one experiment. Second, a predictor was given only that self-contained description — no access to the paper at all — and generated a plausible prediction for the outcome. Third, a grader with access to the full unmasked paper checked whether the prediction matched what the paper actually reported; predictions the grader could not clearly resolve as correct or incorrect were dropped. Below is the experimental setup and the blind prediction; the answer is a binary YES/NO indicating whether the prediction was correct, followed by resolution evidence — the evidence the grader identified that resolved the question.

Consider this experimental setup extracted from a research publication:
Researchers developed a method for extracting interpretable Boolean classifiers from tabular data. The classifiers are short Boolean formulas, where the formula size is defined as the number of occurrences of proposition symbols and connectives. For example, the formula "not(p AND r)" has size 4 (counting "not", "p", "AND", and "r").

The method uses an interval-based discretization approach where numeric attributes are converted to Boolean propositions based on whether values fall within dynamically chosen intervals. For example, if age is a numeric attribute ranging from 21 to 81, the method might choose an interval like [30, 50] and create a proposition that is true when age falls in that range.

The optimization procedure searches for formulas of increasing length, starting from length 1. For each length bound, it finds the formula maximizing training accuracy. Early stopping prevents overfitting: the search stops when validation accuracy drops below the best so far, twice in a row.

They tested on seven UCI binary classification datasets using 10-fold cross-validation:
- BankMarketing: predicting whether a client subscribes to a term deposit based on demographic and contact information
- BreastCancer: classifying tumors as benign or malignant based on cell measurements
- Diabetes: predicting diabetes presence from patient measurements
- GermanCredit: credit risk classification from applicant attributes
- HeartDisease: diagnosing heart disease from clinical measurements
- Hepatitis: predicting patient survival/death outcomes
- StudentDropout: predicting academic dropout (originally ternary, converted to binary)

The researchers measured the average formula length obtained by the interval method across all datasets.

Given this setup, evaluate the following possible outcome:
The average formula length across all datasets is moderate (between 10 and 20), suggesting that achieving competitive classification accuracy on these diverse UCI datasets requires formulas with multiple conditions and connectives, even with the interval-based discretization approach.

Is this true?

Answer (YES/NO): NO